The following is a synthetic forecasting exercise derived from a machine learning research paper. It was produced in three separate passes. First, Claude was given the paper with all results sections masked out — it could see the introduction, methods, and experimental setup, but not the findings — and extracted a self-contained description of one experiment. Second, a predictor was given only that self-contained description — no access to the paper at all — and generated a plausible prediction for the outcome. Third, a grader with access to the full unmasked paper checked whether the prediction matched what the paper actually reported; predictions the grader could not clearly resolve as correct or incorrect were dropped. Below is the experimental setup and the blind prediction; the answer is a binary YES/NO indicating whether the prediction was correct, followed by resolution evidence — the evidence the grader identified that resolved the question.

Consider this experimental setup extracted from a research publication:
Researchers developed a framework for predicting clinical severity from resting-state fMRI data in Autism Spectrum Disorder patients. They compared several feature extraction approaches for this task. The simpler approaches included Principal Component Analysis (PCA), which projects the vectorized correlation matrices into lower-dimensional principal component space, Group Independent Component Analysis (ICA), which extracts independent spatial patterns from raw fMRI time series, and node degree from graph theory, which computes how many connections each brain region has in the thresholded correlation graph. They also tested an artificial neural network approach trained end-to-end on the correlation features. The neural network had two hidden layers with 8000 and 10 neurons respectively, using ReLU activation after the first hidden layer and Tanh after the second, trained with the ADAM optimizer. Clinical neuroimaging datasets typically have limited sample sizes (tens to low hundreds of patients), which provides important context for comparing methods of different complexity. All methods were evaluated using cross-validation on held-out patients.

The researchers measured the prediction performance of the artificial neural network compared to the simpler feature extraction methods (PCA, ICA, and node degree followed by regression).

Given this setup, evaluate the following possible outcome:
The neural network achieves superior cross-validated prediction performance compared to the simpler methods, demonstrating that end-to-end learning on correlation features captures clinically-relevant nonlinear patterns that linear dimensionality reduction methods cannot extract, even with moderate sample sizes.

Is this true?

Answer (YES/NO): NO